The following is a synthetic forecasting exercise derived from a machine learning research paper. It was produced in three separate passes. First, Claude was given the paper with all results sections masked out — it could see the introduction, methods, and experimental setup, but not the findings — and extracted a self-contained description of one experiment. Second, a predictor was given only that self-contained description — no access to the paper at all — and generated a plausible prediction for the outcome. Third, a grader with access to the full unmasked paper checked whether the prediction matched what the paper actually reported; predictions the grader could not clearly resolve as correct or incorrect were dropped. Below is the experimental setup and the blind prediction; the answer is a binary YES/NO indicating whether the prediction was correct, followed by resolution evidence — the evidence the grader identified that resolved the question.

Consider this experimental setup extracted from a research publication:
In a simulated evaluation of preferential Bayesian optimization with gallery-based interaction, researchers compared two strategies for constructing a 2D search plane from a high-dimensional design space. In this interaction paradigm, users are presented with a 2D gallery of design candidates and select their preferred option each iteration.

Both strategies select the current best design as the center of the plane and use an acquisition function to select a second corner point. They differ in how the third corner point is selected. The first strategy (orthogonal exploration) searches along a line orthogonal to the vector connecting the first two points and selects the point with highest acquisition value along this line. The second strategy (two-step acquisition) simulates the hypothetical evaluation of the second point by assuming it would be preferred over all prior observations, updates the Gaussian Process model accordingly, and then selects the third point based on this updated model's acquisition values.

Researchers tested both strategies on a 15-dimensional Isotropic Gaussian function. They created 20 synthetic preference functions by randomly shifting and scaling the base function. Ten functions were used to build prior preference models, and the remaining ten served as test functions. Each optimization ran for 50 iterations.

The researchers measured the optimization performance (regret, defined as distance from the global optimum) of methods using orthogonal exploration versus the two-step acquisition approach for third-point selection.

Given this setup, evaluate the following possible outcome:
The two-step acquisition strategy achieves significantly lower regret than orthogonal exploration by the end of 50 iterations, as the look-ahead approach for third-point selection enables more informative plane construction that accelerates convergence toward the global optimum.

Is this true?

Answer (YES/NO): YES